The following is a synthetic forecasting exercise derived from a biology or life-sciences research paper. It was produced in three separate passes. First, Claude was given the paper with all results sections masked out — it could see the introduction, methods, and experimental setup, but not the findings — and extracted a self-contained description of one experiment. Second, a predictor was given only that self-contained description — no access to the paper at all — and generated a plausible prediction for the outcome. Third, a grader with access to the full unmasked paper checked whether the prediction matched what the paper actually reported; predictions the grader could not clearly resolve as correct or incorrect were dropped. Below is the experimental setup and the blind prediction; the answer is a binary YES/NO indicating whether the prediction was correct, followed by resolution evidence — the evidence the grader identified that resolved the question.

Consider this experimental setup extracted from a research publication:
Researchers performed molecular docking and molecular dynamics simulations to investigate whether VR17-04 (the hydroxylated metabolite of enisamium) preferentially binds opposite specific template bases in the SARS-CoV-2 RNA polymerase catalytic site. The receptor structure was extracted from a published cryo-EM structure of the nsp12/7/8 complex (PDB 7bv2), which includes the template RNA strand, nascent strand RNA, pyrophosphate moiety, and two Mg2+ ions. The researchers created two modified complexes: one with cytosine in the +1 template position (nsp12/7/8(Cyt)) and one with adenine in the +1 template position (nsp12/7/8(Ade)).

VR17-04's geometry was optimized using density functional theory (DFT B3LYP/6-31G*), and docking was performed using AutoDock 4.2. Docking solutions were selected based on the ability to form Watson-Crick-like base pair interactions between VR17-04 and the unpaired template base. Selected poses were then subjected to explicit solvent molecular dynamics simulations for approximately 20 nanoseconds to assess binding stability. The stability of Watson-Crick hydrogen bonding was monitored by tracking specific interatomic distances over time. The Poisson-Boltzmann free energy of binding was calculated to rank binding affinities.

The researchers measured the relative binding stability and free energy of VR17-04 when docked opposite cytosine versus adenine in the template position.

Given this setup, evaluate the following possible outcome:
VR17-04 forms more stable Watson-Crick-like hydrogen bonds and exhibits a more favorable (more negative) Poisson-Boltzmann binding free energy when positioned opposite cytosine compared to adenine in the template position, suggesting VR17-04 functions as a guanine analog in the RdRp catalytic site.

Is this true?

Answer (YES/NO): YES